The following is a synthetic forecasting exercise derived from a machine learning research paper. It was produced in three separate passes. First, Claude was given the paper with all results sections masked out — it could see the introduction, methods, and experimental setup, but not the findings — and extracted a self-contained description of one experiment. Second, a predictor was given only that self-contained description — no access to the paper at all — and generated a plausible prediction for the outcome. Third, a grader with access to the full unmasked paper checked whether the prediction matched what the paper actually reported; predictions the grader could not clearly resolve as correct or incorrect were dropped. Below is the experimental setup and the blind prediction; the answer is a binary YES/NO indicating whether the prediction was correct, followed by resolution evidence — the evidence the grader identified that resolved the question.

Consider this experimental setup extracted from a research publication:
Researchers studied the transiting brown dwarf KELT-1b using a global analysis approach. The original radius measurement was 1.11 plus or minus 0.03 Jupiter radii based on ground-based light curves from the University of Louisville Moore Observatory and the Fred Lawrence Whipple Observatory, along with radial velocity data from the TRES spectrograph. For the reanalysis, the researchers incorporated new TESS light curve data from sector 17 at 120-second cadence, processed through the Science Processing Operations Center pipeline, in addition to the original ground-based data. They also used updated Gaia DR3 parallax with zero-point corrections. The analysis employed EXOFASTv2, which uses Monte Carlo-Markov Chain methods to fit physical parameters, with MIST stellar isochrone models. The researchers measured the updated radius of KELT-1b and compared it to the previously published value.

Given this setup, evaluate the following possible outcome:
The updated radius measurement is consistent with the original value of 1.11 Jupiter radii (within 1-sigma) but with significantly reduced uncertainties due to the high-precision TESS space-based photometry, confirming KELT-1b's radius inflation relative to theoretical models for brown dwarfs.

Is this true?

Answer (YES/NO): NO